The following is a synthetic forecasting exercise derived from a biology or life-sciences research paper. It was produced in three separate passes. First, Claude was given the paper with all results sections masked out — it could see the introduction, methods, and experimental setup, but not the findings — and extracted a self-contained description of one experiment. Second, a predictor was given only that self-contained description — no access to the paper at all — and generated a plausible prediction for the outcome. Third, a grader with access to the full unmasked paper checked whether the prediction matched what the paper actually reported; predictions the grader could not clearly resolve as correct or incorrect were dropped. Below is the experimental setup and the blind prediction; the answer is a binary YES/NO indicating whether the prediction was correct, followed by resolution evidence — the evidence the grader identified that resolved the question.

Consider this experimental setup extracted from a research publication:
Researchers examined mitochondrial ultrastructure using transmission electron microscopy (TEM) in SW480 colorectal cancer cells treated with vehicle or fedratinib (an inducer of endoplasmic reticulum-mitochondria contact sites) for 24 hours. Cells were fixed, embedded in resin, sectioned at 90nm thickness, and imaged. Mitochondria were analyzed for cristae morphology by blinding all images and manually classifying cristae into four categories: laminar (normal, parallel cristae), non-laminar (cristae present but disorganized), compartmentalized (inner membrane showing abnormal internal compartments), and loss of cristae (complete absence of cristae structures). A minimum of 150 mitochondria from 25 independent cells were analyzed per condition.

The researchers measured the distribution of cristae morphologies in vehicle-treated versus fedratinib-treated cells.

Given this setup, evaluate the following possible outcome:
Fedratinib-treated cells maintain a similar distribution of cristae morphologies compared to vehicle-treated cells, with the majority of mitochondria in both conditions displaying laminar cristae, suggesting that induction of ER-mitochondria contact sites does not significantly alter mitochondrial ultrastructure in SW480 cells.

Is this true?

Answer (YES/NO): NO